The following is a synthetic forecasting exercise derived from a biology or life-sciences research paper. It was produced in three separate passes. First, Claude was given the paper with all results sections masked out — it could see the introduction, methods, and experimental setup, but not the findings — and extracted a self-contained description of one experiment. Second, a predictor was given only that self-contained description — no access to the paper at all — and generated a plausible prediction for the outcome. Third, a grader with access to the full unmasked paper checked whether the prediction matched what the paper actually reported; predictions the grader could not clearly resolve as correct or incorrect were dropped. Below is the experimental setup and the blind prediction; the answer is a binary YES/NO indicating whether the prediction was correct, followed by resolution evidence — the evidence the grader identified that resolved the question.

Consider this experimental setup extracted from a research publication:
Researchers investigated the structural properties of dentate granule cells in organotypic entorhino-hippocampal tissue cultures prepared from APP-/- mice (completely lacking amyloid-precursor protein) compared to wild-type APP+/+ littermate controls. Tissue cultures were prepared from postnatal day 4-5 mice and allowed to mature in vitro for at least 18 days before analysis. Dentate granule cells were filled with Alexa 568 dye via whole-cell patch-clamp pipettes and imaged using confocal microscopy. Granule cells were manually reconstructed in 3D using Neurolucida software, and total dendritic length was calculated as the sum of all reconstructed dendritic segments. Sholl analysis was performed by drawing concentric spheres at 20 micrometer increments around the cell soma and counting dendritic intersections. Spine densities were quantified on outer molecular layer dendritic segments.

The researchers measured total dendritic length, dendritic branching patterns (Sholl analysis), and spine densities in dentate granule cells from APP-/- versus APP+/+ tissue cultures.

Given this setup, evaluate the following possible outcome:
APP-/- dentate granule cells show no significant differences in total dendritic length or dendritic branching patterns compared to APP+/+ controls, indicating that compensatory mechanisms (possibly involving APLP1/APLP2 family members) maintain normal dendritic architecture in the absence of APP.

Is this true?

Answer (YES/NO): YES